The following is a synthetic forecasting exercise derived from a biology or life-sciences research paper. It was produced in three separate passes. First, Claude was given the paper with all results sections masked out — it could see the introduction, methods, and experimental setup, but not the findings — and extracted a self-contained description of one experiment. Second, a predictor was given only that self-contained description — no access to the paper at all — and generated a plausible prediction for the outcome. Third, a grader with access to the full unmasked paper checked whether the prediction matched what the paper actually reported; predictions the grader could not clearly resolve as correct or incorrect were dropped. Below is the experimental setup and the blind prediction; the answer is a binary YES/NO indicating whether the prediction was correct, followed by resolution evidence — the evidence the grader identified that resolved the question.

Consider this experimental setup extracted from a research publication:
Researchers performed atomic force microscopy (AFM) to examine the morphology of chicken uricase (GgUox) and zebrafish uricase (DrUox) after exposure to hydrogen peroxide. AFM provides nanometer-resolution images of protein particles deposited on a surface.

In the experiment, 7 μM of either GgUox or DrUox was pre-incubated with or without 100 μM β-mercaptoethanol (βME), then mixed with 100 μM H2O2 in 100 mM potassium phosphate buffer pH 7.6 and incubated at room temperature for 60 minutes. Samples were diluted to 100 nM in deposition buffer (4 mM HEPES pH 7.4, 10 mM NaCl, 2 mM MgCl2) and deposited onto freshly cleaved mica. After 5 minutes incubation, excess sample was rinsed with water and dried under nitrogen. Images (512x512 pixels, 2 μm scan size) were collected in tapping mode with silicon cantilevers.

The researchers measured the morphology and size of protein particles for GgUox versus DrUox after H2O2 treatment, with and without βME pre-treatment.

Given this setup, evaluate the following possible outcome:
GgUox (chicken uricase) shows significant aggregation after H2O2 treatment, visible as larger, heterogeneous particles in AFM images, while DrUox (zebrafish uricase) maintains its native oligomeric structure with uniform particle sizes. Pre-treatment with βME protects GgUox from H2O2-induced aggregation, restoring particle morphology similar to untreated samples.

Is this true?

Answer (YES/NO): YES